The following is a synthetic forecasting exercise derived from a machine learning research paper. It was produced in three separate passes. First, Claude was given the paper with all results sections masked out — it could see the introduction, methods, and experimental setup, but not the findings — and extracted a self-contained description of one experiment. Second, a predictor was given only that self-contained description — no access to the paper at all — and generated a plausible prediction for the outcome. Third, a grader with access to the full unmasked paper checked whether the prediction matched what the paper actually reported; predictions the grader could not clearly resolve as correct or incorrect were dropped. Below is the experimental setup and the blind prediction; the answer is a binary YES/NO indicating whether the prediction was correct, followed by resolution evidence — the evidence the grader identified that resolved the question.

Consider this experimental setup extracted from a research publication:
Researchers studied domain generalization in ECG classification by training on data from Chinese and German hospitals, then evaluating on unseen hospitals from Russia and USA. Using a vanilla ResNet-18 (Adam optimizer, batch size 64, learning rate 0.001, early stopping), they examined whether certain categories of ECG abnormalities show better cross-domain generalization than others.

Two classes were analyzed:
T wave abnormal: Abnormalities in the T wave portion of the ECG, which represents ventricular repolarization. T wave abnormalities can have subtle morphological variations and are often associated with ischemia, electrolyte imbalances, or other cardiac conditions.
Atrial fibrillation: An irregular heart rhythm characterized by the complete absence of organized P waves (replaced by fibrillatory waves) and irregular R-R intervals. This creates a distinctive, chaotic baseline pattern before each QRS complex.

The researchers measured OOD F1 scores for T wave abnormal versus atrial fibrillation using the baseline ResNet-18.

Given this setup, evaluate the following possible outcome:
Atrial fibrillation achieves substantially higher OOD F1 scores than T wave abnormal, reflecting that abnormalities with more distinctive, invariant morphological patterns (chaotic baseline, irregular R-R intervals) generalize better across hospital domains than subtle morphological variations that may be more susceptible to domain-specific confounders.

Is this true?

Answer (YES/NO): YES